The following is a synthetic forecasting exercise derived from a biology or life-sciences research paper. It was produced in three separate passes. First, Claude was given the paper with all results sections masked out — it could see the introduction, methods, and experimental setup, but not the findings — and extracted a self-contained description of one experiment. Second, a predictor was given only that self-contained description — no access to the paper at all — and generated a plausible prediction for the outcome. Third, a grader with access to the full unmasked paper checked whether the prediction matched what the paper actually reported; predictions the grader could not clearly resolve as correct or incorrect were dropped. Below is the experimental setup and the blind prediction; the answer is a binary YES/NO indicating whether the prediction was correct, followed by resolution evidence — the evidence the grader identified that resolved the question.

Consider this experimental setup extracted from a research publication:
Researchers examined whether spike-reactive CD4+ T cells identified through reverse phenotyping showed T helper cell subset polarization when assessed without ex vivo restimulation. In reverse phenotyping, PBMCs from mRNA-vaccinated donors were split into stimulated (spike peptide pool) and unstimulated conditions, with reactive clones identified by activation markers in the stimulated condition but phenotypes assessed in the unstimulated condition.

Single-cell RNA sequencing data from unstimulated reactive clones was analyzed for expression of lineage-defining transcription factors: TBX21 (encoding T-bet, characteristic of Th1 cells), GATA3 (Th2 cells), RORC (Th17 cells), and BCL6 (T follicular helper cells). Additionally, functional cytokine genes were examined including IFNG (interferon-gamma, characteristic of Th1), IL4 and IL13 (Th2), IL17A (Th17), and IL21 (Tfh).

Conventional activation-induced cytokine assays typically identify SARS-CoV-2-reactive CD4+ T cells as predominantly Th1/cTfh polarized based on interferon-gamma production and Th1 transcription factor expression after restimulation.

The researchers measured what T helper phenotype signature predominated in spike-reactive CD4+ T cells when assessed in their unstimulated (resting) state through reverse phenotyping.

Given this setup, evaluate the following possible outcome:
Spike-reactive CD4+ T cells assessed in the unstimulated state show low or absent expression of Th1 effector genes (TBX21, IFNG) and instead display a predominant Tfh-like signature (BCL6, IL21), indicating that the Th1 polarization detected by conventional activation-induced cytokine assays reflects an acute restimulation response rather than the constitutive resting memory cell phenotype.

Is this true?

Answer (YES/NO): NO